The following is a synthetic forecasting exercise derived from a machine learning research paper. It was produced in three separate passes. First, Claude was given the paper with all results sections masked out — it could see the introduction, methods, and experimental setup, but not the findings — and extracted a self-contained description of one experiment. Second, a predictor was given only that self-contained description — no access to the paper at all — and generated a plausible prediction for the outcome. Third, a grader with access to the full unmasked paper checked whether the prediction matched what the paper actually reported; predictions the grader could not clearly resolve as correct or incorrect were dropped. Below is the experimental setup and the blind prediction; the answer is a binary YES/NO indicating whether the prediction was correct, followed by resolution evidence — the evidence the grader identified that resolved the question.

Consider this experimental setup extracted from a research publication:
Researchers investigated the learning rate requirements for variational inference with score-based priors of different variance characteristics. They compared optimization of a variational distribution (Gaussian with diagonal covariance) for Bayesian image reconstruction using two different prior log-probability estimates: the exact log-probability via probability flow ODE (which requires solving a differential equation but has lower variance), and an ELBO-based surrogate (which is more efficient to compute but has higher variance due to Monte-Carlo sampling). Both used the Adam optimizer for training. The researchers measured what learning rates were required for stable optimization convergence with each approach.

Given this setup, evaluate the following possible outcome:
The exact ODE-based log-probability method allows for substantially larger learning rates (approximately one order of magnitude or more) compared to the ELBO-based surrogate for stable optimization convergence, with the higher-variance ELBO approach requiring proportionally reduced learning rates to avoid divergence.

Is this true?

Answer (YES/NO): YES